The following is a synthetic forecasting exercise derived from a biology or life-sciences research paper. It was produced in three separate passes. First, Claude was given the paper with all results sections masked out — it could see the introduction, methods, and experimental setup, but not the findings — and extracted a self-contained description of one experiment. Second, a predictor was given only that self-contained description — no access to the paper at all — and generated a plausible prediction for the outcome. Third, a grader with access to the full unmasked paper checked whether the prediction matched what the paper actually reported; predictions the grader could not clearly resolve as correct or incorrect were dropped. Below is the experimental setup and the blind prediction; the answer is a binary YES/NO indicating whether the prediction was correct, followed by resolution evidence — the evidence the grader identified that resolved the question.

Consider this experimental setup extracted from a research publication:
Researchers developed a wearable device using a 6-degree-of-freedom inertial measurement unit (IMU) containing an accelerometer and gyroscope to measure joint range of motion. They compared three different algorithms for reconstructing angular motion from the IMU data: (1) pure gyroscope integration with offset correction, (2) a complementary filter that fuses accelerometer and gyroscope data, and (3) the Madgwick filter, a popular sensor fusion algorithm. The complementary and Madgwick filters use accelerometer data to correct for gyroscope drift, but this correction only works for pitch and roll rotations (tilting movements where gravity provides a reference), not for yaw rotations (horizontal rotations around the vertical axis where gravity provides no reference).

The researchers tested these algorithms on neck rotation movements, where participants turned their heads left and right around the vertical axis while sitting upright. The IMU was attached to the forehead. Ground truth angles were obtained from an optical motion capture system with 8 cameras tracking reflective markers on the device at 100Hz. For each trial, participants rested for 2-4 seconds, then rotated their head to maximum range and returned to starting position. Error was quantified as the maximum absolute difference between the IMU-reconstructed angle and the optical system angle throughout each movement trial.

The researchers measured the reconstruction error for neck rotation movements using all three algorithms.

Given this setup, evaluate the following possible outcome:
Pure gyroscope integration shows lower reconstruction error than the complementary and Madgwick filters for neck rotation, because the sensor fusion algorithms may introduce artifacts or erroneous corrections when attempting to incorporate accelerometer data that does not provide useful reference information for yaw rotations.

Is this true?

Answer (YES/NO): NO